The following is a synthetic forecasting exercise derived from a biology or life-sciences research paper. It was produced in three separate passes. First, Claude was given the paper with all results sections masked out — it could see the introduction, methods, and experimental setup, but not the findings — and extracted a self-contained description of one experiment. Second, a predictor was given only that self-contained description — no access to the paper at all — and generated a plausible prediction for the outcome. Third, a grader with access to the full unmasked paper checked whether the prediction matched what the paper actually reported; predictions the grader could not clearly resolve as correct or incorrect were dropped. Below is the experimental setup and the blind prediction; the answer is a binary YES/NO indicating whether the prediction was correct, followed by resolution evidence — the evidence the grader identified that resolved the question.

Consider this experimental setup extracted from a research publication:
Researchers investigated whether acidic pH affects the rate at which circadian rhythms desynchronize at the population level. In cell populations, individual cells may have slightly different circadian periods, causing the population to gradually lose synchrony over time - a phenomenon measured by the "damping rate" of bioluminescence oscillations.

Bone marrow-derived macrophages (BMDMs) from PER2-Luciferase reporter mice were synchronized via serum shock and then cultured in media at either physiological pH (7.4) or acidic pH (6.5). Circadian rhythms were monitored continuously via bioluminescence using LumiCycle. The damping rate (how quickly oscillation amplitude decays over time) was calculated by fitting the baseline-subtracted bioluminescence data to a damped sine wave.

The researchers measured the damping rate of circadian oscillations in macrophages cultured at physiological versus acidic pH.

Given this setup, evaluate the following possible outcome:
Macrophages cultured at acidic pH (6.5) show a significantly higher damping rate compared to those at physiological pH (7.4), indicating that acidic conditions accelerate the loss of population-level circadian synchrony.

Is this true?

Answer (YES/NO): YES